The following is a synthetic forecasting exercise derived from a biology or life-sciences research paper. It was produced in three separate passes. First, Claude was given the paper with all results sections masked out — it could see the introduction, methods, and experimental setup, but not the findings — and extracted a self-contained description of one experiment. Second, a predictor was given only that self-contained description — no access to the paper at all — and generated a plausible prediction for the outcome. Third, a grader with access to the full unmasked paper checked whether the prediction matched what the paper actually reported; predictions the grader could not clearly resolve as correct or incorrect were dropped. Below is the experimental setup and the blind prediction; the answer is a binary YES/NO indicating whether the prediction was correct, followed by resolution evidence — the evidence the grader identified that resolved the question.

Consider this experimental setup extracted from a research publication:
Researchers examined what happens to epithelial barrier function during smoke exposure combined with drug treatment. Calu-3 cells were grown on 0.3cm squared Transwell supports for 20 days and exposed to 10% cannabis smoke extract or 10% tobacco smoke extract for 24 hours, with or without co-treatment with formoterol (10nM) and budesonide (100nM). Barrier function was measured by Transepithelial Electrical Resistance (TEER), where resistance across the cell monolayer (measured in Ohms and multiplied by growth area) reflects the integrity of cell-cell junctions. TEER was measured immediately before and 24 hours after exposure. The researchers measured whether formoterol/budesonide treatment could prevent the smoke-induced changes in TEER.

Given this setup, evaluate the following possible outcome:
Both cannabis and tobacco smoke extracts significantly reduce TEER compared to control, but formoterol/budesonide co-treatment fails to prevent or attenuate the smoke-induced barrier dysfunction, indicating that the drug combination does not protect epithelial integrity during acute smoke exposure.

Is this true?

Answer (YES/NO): NO